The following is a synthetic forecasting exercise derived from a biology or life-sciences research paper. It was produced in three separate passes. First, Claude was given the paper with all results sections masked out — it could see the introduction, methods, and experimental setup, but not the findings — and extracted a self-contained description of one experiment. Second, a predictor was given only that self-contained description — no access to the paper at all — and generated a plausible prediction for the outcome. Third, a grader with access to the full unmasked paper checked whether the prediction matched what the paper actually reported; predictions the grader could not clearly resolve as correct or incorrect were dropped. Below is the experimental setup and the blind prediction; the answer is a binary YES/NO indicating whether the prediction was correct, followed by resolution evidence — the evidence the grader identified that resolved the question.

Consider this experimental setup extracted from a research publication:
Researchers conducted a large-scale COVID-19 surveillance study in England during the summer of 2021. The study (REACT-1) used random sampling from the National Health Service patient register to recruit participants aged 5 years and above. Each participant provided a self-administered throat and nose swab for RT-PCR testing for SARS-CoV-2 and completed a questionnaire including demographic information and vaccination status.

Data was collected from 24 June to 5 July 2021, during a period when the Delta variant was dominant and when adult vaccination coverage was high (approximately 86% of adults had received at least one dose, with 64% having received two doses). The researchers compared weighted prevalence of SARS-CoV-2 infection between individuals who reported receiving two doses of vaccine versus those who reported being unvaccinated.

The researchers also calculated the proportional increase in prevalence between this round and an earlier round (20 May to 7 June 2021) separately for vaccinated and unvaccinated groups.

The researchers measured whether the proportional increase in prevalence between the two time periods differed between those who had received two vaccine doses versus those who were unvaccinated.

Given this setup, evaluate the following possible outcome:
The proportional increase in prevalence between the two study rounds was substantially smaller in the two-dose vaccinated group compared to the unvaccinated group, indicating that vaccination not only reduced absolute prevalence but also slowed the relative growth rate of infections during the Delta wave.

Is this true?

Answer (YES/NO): NO